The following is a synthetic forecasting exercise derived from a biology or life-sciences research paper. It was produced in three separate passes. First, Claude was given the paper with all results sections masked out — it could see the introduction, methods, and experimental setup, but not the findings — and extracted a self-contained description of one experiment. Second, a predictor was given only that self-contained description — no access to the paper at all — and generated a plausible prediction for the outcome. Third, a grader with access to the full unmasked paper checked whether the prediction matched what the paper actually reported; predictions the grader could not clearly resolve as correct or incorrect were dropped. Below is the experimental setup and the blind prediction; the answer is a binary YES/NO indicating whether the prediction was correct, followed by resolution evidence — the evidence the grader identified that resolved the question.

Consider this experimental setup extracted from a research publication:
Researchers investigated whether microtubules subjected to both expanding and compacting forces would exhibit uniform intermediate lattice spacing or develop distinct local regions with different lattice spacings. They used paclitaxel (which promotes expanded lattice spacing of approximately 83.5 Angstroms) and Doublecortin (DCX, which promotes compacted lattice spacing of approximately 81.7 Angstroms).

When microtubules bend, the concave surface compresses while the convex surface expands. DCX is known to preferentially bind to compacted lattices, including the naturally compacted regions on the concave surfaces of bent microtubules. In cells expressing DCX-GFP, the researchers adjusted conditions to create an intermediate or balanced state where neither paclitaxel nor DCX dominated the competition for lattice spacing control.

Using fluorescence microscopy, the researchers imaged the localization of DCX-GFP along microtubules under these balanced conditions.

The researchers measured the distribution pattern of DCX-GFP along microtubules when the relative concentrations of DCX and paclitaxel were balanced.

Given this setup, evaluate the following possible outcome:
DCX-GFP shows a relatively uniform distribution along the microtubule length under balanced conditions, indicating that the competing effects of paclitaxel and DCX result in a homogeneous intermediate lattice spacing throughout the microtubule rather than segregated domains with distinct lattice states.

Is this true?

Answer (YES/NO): NO